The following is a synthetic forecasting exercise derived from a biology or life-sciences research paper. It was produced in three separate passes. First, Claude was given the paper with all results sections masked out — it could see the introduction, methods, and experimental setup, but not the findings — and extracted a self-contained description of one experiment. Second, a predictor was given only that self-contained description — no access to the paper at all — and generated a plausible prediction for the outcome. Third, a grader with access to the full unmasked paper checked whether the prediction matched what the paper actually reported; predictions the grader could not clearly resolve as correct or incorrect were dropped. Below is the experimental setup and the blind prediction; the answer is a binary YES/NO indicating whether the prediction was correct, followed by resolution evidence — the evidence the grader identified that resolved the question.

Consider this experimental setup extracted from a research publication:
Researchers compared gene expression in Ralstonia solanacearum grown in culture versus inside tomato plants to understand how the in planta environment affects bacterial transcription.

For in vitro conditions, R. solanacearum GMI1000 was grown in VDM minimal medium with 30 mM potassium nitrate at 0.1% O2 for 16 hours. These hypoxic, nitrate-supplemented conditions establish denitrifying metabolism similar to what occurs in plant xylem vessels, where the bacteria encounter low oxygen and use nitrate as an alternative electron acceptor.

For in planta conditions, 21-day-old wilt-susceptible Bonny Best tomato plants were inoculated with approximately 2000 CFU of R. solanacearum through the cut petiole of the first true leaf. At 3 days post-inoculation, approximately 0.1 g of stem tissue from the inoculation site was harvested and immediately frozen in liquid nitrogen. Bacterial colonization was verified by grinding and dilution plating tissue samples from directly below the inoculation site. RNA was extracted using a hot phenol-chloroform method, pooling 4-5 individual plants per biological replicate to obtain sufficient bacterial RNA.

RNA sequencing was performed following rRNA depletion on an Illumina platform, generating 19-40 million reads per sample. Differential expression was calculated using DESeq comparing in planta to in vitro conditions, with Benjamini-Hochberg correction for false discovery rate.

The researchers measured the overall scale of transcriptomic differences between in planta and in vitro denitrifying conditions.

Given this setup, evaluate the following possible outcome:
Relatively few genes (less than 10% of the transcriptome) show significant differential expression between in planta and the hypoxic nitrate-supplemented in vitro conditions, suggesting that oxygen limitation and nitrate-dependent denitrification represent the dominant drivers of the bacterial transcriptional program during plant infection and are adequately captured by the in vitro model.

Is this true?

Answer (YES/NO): NO